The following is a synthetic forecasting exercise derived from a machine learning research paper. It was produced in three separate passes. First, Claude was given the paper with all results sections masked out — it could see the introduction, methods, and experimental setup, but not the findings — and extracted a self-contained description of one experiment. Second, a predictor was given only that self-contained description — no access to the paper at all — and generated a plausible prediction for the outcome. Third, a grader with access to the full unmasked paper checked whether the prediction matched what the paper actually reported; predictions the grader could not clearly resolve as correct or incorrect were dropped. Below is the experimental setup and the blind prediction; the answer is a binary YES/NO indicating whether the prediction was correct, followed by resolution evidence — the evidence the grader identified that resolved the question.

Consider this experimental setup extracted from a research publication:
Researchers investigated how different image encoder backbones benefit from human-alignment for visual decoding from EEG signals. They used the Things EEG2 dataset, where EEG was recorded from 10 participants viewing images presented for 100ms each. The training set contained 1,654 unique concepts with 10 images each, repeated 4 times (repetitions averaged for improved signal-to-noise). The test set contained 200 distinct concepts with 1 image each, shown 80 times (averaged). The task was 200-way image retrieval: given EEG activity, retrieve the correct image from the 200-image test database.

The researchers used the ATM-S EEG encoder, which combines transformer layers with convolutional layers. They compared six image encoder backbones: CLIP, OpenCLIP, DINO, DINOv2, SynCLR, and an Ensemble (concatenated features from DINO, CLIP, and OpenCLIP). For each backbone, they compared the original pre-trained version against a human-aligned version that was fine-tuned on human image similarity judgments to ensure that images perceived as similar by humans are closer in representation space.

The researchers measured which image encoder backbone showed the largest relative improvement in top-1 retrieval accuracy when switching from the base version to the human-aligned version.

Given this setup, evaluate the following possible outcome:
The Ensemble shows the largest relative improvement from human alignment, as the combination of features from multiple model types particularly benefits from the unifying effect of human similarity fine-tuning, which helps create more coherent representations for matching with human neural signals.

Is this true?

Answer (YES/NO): NO